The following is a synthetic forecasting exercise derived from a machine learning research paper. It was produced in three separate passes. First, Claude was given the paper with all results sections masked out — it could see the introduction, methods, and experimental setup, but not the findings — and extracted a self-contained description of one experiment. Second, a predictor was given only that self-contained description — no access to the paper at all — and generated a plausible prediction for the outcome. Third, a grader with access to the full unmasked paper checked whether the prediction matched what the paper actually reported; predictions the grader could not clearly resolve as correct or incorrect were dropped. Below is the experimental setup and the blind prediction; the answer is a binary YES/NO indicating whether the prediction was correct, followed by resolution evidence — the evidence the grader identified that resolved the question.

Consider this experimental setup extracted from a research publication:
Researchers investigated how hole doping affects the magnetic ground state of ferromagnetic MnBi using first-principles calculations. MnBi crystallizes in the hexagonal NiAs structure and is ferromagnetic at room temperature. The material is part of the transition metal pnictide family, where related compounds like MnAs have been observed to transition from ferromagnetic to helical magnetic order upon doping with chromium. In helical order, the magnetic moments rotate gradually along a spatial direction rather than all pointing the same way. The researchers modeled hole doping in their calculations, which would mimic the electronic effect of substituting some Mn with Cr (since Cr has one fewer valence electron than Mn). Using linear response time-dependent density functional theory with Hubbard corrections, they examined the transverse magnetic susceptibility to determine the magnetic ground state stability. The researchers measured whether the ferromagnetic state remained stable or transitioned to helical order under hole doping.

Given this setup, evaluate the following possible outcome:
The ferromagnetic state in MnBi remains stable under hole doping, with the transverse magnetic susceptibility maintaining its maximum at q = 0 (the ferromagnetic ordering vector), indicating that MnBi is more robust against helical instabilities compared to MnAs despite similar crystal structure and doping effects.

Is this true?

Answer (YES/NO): NO